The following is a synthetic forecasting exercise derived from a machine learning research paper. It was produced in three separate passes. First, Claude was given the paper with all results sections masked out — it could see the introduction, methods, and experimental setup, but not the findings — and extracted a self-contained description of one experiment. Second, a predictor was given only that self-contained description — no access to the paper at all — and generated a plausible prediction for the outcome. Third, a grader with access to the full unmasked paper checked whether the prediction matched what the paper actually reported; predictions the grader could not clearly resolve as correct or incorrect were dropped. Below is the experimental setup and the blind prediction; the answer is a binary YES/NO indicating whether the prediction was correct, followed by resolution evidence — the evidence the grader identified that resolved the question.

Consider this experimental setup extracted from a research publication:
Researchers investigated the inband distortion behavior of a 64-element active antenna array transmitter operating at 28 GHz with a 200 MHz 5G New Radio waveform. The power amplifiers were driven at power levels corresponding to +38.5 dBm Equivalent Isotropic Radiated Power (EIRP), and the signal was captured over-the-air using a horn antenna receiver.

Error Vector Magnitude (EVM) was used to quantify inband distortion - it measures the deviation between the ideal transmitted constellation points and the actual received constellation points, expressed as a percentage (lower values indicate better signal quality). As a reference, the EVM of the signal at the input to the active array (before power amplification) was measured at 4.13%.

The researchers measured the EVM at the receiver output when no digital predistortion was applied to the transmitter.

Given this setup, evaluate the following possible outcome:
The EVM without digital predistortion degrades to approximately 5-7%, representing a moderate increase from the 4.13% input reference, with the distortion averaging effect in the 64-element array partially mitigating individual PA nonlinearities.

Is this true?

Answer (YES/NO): NO